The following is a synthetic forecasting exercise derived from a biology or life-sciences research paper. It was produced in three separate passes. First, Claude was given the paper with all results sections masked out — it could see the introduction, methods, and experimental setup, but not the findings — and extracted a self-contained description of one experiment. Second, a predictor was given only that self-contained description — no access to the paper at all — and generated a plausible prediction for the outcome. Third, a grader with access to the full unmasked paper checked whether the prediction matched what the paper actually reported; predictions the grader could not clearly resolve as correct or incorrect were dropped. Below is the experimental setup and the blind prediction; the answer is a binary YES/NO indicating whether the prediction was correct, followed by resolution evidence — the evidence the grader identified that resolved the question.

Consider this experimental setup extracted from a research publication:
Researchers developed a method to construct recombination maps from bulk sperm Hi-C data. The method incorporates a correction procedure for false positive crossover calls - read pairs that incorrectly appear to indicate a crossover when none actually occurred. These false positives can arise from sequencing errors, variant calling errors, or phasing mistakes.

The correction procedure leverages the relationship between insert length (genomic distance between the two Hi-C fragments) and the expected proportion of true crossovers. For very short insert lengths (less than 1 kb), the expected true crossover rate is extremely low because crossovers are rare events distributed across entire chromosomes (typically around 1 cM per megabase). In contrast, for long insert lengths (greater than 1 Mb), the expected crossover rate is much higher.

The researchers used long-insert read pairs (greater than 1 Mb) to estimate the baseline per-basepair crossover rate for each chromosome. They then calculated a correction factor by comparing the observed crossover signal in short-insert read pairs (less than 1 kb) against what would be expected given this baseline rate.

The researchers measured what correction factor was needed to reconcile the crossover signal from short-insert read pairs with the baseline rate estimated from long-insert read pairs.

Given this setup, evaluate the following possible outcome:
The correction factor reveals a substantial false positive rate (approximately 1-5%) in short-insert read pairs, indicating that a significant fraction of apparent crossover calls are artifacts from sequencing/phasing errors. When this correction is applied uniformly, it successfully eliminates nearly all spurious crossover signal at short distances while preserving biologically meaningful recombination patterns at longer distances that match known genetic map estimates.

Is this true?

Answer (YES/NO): YES